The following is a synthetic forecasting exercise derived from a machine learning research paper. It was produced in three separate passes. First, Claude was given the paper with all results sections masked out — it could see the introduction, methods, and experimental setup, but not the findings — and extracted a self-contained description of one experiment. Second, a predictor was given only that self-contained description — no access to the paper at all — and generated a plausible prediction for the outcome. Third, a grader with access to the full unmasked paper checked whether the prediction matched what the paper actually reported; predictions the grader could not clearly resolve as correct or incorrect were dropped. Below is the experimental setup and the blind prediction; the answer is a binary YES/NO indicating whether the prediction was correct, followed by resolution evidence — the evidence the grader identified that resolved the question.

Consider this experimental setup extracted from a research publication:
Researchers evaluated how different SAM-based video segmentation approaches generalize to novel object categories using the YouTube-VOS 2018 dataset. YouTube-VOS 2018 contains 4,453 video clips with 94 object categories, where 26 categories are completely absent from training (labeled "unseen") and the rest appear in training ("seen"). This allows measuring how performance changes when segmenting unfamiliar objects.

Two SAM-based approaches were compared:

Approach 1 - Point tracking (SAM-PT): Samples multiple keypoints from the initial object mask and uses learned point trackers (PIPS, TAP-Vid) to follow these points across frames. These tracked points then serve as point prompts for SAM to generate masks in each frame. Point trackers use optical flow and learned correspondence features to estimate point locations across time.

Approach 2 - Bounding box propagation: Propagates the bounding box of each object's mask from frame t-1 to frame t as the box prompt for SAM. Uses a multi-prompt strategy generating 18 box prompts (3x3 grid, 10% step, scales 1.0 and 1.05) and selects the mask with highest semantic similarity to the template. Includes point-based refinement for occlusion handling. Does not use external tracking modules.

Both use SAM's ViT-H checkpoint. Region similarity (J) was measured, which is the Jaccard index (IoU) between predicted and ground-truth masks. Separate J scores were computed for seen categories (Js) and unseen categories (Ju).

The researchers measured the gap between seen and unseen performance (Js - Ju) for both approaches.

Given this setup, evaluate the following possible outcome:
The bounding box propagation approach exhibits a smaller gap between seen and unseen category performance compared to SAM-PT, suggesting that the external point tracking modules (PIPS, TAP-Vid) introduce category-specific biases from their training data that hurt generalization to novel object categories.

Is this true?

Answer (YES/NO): NO